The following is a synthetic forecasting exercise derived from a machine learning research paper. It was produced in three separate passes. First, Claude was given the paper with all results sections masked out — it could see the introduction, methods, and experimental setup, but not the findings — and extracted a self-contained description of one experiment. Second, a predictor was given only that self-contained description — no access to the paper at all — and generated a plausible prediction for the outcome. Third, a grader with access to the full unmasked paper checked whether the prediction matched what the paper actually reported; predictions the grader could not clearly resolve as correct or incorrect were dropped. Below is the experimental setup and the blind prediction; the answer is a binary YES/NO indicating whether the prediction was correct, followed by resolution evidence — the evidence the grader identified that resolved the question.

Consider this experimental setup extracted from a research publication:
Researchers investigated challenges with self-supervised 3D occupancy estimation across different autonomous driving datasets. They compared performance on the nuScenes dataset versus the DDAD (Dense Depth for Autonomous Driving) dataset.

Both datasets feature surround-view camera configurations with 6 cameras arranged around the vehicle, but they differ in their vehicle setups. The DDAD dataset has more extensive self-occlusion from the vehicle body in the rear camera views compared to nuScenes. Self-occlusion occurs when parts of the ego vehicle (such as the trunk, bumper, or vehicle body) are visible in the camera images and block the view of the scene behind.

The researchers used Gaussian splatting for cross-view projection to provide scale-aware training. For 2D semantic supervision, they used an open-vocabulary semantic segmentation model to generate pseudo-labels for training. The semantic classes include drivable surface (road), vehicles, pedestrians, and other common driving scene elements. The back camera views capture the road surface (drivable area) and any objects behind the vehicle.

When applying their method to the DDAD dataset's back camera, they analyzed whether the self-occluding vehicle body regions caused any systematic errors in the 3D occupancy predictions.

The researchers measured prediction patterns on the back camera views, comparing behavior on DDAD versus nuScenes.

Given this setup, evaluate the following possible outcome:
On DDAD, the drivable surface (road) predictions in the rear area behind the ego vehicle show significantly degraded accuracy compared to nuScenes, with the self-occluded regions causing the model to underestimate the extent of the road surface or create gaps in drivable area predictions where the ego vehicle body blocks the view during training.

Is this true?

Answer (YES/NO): NO